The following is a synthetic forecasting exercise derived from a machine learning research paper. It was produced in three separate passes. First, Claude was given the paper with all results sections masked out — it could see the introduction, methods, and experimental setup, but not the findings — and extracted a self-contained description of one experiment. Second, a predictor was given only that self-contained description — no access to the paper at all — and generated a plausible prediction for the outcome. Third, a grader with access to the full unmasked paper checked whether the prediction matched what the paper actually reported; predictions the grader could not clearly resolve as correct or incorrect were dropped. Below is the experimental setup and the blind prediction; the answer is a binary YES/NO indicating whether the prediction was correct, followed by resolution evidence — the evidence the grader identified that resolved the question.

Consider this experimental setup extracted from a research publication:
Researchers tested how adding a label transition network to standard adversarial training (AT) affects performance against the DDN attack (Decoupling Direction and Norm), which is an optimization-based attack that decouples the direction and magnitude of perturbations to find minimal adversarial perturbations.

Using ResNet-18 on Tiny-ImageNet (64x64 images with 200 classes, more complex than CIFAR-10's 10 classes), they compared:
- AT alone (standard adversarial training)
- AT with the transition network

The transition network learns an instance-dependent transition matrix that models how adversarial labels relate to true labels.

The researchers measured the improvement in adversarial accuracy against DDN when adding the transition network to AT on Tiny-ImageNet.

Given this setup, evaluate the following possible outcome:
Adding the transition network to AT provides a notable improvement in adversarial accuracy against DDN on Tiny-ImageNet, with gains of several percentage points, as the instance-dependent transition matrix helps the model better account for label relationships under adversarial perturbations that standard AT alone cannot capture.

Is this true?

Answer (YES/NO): YES